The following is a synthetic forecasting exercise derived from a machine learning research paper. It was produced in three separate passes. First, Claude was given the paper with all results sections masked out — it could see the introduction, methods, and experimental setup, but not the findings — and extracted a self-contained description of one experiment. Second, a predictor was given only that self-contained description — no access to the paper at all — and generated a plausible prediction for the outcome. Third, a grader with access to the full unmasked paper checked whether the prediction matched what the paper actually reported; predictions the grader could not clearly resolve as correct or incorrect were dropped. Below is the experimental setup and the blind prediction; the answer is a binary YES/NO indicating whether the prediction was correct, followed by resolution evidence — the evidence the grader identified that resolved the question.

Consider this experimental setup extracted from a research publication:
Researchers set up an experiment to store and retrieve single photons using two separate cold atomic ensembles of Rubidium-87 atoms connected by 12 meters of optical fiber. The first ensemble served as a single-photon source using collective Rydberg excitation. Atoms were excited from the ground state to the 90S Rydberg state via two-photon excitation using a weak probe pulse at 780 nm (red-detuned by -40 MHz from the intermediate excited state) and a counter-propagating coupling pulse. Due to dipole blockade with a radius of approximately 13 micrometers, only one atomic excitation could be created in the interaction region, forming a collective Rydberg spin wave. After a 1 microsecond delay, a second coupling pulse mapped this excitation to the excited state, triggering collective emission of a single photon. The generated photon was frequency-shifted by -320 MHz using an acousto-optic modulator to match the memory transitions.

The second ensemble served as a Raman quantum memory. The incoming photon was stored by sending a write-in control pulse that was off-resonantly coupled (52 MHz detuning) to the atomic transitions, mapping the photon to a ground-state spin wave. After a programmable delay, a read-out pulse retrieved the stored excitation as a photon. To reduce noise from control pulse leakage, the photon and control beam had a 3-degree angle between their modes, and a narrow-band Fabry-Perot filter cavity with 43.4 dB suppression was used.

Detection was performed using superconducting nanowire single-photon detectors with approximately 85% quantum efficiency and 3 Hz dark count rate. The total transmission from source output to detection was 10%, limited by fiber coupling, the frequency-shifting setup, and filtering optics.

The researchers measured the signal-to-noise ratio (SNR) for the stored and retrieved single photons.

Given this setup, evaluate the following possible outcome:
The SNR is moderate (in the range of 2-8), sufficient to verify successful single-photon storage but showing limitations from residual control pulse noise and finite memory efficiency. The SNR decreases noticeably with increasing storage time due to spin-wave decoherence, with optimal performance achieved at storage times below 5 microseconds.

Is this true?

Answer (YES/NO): NO